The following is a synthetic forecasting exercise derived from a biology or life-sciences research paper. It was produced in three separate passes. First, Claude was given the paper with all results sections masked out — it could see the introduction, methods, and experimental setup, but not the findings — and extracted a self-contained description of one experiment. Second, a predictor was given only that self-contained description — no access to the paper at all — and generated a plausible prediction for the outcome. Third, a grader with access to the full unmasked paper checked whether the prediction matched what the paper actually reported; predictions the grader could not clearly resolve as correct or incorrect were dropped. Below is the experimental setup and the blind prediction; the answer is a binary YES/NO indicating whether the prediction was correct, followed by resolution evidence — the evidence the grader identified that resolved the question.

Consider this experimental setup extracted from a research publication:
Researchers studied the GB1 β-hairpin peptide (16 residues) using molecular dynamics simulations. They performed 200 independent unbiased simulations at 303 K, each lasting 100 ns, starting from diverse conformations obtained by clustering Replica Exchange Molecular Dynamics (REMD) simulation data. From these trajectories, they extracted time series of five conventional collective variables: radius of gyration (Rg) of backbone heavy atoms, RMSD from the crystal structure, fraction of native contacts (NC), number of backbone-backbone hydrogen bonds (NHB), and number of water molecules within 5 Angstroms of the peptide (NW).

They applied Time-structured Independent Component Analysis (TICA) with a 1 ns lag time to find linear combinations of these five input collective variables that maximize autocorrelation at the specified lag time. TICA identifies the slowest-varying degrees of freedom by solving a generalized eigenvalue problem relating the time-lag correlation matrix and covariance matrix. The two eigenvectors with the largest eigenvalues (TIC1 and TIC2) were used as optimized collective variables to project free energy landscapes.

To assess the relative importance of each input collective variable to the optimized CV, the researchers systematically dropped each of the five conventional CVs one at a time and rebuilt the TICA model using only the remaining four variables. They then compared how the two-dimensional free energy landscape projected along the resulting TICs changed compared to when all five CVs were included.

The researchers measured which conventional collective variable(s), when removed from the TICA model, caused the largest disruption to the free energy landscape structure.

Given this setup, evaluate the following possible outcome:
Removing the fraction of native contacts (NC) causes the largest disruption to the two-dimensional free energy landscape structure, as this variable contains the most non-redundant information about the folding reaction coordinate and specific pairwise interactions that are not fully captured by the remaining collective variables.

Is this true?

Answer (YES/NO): NO